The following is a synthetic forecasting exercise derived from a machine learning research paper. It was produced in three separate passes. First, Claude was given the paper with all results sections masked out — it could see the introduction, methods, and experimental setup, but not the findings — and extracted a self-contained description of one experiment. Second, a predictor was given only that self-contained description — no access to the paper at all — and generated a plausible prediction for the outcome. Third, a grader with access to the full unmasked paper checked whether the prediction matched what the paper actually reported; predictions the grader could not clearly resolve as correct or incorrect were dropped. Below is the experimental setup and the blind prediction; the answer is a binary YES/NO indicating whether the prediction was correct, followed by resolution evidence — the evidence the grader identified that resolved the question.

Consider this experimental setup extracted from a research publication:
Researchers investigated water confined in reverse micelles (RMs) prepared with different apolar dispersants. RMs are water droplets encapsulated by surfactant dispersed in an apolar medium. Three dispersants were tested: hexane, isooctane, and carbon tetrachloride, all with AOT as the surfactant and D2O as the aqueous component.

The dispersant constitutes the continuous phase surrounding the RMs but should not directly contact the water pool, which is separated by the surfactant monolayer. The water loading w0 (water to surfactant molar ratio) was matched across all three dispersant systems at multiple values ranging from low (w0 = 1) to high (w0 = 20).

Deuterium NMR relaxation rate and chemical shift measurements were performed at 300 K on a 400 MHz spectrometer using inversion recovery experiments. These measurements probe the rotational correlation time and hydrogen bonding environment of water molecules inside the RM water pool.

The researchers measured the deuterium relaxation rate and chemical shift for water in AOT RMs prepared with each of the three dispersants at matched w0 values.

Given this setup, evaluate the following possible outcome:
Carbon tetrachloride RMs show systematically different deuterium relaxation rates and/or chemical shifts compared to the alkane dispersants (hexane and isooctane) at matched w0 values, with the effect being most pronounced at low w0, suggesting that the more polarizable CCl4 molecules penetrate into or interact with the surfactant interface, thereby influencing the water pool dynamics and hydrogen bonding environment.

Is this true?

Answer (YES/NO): NO